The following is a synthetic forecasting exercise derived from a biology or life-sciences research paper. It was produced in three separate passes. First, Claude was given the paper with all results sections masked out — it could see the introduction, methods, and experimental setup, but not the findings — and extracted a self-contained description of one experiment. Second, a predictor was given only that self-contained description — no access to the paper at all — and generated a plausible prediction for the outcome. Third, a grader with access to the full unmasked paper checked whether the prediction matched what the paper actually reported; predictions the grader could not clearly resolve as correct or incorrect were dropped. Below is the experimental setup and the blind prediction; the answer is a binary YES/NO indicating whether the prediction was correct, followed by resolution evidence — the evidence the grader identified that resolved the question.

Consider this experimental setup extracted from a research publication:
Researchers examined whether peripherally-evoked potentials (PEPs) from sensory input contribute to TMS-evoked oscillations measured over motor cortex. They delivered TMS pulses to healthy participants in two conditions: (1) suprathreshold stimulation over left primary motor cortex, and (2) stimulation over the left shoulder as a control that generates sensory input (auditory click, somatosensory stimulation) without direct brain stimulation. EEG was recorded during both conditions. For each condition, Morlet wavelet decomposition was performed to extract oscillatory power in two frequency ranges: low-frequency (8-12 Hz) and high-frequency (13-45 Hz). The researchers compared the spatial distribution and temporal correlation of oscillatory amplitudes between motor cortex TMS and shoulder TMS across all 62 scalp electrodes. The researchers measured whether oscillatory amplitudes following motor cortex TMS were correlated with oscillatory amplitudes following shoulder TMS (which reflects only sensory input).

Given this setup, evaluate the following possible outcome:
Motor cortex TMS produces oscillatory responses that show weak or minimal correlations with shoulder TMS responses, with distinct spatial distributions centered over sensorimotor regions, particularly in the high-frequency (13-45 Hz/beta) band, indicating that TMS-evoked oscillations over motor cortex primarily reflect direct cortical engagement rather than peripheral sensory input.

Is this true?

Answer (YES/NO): NO